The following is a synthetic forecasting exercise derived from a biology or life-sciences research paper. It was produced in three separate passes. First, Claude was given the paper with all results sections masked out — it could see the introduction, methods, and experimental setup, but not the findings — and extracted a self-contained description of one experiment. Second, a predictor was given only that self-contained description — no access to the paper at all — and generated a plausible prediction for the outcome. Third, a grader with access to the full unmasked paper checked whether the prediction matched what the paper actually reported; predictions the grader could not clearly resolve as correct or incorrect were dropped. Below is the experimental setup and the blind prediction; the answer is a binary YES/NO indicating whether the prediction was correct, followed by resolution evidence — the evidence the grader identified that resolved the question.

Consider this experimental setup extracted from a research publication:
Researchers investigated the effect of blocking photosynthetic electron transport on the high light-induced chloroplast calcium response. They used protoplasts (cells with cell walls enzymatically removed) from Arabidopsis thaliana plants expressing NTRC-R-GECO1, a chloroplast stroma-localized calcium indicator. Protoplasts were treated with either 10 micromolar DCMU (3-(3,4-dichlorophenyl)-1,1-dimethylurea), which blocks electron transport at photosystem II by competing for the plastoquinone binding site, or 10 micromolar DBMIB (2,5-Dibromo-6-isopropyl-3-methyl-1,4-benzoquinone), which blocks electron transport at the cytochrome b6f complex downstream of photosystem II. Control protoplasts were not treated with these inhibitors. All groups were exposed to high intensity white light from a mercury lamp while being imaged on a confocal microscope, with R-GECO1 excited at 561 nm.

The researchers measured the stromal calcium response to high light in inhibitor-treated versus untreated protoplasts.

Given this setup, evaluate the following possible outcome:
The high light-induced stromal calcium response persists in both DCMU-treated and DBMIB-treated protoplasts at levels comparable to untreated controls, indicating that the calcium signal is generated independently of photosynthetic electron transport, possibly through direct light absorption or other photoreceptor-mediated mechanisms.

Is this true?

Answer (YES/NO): NO